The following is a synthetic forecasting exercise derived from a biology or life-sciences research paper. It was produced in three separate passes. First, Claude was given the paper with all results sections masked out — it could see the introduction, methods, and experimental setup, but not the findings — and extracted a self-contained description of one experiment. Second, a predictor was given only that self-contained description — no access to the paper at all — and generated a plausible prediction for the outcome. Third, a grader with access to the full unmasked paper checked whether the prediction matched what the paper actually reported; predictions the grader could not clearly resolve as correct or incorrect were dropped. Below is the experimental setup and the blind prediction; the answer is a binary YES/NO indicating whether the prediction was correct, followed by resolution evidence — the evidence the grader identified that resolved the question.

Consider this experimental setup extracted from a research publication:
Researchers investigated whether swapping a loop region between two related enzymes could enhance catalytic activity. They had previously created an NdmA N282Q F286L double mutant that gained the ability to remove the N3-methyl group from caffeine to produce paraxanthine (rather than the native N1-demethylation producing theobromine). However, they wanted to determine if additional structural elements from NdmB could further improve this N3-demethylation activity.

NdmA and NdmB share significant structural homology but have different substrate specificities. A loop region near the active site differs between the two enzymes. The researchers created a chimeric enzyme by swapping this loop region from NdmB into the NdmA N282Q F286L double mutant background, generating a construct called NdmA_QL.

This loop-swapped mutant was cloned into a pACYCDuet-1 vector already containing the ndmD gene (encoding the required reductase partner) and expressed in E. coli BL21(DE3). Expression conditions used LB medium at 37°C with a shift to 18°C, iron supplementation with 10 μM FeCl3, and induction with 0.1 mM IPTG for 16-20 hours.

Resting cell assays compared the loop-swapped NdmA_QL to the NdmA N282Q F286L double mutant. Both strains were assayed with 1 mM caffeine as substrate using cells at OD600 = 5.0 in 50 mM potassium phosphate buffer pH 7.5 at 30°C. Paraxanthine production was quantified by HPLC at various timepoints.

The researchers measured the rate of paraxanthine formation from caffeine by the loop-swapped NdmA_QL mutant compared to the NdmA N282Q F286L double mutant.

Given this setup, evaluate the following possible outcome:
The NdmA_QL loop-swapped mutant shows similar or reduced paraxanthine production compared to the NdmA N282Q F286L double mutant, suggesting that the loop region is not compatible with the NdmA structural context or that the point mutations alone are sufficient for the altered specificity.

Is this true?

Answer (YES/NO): NO